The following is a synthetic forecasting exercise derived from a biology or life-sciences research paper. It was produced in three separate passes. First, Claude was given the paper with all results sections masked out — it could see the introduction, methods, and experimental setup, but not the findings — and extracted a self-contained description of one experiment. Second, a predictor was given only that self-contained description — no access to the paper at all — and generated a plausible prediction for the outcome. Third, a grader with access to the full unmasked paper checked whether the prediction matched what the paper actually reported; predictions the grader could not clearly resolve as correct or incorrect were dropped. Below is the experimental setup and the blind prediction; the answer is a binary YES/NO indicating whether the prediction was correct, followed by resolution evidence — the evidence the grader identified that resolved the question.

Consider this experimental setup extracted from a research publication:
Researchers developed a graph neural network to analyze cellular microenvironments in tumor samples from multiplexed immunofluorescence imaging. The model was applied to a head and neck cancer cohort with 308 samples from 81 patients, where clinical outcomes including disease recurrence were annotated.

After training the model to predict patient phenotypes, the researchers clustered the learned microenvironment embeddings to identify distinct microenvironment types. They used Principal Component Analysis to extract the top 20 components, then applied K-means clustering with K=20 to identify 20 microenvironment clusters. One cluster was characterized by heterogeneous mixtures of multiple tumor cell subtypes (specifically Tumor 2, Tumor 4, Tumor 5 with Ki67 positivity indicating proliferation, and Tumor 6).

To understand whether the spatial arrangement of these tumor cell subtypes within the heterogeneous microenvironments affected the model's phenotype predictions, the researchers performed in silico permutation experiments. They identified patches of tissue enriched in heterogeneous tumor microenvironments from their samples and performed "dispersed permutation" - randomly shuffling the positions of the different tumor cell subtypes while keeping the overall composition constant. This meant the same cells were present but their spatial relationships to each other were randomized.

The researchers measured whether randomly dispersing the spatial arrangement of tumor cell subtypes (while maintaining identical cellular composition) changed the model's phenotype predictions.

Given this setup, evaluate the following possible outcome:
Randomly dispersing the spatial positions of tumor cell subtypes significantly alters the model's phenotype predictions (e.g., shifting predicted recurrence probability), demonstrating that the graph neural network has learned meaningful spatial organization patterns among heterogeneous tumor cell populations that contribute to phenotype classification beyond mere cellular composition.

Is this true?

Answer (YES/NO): NO